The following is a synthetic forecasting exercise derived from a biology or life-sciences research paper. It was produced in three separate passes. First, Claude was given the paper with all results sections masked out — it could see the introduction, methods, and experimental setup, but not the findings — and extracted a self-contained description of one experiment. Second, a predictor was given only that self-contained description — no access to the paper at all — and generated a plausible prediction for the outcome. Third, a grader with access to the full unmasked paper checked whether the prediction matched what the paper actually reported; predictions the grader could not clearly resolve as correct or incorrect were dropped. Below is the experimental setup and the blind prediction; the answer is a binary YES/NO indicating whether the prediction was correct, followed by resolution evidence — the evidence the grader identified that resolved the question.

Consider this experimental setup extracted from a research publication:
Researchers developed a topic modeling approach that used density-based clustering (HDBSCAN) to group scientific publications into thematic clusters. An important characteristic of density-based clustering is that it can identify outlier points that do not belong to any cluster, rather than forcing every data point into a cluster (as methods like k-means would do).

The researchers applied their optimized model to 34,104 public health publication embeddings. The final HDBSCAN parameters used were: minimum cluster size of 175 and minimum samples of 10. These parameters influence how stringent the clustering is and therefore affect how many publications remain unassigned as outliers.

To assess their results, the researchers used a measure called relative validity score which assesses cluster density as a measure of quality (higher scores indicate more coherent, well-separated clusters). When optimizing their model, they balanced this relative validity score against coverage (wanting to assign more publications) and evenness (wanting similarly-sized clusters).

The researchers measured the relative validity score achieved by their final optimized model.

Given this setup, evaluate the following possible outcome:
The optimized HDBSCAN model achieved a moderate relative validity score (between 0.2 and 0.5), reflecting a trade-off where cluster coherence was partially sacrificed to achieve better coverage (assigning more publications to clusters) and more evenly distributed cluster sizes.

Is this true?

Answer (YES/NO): NO